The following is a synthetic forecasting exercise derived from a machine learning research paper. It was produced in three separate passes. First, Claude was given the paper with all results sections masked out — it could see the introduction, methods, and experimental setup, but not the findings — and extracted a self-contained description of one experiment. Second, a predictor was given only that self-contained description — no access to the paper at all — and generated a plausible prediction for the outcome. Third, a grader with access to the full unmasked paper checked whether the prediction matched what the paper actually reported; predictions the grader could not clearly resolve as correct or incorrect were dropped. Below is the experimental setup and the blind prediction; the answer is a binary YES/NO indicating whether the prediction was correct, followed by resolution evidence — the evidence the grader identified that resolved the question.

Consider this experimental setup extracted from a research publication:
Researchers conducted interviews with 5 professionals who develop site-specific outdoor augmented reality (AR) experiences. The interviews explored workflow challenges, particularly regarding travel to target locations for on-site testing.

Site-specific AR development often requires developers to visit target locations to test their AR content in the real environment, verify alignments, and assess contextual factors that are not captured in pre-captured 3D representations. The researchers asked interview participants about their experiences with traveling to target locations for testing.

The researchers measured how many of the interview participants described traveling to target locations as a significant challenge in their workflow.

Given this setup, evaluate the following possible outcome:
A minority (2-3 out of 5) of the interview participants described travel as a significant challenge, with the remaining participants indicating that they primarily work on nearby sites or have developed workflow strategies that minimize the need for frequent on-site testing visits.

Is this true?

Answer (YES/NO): NO